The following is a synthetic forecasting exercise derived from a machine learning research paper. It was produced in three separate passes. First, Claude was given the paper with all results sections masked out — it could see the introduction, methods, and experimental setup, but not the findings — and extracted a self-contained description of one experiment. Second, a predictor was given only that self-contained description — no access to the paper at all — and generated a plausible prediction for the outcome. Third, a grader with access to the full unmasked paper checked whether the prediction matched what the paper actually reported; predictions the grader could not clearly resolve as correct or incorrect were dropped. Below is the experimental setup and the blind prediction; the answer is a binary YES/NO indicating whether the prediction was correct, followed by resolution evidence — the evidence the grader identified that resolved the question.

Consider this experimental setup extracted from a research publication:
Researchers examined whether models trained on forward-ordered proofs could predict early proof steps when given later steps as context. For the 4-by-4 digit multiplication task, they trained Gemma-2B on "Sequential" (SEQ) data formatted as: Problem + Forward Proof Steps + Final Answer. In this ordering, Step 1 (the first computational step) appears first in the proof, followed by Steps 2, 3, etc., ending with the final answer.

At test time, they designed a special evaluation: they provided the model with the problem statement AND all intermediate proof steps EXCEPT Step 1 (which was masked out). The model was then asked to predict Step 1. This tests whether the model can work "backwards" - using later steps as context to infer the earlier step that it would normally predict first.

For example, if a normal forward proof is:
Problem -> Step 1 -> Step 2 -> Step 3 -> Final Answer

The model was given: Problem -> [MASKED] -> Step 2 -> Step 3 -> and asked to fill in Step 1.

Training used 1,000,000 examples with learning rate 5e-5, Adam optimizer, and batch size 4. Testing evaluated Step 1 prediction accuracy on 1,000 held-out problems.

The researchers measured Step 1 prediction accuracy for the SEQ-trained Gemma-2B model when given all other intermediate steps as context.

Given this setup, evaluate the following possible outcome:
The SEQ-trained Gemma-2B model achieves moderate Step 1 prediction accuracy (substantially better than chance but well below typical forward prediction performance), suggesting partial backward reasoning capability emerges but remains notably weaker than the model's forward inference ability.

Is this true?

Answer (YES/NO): NO